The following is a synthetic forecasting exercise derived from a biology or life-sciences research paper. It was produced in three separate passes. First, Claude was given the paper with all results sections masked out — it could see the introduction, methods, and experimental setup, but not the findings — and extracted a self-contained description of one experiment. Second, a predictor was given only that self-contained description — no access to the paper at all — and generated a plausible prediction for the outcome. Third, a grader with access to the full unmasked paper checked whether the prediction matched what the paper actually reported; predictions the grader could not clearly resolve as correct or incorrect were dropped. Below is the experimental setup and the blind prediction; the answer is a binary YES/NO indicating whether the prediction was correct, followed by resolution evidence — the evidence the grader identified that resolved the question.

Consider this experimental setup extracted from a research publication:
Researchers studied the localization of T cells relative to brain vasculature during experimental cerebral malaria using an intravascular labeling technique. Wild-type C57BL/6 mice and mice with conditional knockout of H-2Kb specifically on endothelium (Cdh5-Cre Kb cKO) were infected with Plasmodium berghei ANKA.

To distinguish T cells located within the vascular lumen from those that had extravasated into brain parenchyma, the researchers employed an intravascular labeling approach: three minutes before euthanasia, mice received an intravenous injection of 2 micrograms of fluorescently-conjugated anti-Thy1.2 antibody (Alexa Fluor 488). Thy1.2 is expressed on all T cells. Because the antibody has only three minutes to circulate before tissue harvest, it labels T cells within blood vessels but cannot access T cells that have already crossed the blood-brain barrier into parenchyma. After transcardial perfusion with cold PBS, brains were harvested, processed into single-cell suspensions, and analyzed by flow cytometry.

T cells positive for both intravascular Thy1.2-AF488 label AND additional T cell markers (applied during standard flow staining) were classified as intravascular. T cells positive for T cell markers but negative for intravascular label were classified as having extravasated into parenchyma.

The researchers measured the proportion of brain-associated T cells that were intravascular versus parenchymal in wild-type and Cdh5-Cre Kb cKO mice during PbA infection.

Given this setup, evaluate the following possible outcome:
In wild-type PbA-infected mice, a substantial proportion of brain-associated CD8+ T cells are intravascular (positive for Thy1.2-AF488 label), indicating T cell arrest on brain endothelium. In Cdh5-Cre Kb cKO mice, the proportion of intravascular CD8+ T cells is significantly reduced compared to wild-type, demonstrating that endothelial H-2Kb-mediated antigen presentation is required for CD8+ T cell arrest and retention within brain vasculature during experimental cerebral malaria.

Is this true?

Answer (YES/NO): NO